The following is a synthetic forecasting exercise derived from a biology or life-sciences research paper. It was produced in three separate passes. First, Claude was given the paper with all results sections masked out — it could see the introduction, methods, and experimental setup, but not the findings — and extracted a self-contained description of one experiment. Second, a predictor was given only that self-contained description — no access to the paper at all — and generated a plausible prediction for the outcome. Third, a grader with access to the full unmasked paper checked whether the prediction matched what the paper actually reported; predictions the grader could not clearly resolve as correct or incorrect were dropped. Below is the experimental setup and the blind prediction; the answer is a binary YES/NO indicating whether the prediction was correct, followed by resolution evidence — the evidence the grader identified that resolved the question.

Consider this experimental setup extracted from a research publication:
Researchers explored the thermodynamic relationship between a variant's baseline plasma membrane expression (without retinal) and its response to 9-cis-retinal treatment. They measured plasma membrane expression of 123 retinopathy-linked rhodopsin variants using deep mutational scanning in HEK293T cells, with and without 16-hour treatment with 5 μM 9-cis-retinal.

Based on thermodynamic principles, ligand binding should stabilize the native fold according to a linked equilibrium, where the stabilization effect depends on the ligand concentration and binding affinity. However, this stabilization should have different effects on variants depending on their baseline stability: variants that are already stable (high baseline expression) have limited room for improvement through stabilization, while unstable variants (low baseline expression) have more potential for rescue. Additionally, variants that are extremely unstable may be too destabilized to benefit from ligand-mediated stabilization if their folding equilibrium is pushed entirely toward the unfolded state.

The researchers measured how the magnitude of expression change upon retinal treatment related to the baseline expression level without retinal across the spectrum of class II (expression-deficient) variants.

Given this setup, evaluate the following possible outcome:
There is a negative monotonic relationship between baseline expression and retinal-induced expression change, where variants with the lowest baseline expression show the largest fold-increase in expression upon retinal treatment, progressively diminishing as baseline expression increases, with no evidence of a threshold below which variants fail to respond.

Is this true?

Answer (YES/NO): NO